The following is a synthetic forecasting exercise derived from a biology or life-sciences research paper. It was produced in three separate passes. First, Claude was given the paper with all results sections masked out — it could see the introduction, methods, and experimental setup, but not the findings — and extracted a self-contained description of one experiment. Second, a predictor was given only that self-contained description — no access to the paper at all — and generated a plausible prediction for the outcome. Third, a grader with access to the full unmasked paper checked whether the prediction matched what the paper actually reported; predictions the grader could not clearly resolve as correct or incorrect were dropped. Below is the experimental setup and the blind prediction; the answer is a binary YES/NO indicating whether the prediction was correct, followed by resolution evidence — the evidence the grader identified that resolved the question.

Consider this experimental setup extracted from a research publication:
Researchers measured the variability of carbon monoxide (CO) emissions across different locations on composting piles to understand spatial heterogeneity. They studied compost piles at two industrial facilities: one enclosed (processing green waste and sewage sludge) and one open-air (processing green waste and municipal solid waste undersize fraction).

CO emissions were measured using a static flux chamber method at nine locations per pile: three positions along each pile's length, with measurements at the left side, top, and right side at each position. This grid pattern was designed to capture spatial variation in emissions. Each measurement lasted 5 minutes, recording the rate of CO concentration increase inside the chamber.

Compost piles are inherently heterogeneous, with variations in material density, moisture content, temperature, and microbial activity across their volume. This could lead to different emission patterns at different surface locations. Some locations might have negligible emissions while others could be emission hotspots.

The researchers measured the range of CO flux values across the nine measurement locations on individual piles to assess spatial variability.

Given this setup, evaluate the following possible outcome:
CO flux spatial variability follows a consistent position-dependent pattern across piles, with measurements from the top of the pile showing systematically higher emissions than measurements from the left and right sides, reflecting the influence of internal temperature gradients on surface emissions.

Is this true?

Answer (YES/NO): NO